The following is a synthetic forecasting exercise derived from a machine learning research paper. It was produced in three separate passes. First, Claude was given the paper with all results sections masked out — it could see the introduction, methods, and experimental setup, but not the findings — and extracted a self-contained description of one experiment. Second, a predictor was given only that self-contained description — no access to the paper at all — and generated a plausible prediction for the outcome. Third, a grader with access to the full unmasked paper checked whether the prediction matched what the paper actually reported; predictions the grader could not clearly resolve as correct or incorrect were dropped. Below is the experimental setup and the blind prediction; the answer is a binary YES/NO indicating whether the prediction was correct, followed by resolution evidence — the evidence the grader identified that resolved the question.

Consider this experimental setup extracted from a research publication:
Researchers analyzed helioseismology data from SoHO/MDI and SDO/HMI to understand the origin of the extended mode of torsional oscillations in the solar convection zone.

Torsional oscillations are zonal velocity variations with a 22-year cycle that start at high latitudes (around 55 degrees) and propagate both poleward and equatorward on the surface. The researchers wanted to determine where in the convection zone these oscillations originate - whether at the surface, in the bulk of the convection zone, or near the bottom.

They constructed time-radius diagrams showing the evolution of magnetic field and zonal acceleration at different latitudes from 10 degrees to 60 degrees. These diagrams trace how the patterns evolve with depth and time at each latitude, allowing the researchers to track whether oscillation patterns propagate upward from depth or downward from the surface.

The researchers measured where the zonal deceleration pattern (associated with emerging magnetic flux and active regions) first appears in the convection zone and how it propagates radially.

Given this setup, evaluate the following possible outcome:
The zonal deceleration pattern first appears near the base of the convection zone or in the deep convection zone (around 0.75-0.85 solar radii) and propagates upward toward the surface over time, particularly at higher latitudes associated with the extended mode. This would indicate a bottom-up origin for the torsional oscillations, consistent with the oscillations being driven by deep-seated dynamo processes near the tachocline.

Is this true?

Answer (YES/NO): NO